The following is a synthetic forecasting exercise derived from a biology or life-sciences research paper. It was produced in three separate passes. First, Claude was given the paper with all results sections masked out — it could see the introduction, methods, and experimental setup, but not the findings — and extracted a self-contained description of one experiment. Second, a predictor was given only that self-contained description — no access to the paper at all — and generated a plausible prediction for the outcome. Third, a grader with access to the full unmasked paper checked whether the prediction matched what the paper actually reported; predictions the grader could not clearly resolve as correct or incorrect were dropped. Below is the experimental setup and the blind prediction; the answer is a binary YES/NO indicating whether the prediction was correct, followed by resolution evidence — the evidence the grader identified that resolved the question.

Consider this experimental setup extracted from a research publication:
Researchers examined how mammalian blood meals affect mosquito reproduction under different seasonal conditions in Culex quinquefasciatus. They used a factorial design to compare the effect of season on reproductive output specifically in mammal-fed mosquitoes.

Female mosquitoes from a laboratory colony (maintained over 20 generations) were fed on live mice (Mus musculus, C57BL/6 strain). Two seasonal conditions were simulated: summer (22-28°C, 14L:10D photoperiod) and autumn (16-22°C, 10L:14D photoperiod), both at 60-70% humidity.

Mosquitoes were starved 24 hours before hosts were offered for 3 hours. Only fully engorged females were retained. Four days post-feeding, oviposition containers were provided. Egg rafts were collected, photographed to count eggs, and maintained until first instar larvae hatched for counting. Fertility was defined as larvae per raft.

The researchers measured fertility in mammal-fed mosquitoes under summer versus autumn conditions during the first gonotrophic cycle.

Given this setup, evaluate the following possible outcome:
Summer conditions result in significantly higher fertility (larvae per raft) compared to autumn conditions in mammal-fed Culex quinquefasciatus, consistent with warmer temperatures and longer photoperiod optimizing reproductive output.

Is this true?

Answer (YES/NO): YES